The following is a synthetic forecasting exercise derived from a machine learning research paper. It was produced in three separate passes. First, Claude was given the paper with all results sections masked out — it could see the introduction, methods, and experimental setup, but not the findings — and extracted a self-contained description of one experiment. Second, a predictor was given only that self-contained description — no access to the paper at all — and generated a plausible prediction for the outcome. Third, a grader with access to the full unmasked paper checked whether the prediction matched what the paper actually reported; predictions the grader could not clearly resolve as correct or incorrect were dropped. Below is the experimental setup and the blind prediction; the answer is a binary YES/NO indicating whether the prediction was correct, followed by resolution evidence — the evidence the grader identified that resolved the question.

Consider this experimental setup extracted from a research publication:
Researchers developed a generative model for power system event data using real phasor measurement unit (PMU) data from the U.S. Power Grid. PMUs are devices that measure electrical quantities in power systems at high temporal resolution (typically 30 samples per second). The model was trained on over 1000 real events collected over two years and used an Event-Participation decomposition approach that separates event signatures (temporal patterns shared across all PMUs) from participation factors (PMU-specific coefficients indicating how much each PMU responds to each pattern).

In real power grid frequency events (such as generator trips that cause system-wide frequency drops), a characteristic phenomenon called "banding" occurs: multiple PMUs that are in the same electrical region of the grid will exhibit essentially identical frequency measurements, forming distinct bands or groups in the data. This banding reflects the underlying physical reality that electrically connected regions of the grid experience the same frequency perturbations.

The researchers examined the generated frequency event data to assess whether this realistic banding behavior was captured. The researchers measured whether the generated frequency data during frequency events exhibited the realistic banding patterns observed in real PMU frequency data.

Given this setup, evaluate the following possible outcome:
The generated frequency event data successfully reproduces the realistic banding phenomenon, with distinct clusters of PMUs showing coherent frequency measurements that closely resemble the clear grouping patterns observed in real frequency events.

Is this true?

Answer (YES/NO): NO